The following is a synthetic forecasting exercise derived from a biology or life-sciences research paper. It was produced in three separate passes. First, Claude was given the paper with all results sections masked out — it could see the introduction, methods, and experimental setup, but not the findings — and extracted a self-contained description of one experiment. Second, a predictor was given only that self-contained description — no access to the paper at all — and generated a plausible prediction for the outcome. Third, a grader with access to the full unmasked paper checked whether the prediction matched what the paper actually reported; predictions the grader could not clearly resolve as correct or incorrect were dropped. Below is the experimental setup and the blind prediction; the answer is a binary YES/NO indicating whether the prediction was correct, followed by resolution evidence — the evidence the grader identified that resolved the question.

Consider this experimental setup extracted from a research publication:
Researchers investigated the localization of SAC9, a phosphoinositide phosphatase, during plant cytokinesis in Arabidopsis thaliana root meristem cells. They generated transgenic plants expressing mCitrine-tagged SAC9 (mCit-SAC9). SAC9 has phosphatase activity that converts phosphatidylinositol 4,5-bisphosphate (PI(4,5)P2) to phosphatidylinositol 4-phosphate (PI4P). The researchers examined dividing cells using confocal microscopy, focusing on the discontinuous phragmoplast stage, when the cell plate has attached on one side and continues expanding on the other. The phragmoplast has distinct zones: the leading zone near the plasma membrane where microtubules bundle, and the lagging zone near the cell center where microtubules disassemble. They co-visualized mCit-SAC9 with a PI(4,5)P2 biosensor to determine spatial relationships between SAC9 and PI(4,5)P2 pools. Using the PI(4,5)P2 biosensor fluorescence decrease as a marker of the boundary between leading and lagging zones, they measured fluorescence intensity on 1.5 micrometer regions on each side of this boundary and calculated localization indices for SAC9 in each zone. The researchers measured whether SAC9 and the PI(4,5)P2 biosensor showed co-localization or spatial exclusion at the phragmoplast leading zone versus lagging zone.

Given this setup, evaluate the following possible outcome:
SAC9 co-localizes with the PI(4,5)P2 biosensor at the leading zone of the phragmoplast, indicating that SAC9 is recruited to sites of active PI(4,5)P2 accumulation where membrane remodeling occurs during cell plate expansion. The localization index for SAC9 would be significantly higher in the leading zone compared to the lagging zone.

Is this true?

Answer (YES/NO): NO